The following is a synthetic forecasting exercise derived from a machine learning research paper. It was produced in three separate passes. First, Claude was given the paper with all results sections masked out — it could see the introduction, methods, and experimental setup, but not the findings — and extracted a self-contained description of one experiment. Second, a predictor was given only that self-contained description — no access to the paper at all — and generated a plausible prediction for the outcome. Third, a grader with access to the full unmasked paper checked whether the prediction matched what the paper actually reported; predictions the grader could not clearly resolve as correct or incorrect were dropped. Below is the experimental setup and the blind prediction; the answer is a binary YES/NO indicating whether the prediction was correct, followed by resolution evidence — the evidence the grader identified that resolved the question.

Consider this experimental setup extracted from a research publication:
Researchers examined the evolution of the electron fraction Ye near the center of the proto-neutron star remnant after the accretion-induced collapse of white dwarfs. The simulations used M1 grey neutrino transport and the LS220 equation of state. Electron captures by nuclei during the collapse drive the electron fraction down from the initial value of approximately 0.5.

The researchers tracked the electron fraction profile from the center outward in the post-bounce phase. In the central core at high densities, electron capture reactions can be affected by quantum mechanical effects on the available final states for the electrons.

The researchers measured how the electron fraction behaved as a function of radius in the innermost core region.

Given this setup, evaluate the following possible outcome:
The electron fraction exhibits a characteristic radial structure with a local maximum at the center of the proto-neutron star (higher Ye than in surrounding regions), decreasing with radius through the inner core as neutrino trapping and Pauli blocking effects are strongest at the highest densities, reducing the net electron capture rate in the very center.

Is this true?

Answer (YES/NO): YES